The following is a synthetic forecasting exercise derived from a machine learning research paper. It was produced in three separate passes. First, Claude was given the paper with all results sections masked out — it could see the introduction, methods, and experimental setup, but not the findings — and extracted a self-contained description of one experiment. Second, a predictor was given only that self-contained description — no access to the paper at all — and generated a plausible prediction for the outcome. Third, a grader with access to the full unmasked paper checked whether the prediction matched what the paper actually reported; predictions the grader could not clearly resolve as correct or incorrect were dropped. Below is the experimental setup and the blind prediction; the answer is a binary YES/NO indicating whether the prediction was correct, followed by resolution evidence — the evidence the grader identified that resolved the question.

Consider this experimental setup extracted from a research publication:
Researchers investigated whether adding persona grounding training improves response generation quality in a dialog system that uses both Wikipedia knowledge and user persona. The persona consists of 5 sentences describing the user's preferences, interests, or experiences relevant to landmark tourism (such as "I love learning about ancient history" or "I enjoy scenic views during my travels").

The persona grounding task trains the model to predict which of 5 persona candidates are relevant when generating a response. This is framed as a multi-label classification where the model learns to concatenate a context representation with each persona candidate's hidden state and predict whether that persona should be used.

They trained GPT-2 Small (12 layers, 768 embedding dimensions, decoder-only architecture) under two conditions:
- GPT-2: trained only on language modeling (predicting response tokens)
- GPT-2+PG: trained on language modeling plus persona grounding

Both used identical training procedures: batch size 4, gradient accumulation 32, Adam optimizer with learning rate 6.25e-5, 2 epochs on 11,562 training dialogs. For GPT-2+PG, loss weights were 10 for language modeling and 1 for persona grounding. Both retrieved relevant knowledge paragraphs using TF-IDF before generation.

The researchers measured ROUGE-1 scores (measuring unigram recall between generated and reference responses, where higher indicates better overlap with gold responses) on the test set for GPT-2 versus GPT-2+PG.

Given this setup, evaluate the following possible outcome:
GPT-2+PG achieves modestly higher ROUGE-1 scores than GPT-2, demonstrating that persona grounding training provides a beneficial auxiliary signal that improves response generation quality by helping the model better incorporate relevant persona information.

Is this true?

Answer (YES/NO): NO